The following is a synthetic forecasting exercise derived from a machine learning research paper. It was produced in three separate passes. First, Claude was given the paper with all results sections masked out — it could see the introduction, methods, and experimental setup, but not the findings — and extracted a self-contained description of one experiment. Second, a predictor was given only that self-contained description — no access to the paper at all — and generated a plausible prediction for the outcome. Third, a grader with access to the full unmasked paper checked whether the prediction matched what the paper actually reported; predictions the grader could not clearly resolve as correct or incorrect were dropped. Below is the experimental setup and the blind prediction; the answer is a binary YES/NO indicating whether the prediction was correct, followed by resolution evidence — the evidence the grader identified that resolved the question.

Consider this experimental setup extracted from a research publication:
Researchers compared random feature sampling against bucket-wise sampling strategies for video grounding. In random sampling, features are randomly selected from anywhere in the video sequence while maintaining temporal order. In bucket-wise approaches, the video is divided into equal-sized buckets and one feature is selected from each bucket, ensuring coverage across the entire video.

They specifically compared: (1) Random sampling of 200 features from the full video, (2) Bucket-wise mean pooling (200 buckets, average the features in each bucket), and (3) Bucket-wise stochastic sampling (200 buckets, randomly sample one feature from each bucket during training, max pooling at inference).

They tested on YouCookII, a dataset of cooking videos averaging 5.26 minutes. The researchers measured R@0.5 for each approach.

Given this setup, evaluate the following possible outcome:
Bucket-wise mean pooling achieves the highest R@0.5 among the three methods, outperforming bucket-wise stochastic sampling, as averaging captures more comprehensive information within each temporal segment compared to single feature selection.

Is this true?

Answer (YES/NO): NO